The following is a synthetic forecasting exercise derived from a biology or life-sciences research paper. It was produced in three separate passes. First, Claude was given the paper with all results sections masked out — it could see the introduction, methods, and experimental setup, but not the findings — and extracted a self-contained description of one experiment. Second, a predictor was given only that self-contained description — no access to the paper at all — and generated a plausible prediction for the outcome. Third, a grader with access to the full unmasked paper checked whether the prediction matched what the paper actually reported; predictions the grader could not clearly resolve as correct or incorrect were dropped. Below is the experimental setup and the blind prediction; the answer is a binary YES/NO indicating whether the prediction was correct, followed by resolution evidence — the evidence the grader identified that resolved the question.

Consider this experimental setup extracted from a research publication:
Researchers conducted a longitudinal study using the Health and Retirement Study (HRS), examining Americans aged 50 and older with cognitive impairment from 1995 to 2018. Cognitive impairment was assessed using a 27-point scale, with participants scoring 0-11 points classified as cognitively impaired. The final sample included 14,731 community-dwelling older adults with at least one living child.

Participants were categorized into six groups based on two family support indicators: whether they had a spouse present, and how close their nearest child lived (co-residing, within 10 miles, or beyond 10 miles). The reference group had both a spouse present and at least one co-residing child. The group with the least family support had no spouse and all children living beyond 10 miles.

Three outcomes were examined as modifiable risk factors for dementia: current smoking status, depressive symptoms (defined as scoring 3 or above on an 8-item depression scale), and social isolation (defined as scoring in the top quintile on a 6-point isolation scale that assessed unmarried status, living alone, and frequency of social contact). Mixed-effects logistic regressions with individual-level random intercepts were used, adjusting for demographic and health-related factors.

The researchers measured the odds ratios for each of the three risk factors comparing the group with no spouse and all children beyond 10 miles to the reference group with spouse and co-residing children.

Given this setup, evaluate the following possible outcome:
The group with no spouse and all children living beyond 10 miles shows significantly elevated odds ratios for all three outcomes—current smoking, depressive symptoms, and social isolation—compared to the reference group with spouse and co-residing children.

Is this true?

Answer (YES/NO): YES